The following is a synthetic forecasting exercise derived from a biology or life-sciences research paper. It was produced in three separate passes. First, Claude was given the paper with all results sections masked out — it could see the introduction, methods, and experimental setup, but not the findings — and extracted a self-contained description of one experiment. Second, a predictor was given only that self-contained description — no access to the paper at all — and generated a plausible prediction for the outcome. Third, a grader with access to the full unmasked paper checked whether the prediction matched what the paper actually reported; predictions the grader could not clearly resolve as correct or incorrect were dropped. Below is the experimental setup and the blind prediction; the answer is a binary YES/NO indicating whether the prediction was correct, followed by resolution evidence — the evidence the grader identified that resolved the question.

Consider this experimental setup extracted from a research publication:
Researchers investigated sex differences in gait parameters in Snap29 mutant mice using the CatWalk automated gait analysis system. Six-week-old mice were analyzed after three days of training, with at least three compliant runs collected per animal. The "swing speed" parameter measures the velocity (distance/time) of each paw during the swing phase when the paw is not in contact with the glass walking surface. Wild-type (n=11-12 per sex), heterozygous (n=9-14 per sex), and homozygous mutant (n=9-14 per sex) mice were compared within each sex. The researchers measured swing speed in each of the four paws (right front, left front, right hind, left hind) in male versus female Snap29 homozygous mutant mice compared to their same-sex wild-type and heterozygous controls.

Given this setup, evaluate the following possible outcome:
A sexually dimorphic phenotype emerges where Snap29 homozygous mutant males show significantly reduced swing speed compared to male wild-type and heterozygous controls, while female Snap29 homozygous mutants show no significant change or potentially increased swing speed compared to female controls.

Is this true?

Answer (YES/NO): NO